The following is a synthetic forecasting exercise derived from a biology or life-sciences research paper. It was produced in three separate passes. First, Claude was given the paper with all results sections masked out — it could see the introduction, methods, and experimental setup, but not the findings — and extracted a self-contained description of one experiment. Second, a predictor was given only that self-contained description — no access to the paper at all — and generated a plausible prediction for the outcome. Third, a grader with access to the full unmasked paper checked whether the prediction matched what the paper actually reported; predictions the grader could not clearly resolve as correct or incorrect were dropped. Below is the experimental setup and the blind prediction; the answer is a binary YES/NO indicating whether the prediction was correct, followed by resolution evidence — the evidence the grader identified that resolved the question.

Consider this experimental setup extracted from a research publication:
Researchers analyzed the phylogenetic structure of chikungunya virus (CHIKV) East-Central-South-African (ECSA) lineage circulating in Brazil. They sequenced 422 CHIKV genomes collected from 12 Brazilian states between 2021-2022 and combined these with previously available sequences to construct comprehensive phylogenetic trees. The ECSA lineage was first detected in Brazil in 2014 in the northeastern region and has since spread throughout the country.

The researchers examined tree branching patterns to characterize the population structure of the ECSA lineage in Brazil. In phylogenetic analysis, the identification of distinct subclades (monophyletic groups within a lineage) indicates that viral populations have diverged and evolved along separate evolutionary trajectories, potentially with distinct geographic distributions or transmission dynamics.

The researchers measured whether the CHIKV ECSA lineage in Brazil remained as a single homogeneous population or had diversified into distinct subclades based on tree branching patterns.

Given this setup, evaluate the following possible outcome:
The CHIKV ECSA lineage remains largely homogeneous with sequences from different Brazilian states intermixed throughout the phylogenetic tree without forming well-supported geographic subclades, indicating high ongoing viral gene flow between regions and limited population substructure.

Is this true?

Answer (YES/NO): NO